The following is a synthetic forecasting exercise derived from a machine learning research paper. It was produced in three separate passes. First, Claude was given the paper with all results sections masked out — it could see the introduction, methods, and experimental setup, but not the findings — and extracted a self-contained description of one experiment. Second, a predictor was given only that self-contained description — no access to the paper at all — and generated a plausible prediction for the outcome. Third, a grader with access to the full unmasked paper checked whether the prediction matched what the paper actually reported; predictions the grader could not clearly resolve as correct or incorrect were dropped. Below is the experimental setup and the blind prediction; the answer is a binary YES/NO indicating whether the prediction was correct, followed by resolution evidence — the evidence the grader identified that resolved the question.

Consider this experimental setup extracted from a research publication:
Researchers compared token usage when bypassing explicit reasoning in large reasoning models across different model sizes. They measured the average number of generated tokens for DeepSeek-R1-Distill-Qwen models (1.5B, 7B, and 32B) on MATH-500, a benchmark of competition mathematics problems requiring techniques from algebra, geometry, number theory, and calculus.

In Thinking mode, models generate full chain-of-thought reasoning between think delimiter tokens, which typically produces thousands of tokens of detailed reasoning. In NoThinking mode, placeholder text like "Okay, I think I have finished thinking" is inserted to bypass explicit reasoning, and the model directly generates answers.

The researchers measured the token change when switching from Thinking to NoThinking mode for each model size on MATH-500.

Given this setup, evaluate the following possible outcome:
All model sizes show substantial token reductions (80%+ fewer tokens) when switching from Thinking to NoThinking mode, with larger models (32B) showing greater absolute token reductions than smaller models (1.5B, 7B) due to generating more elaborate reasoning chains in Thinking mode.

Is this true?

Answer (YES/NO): NO